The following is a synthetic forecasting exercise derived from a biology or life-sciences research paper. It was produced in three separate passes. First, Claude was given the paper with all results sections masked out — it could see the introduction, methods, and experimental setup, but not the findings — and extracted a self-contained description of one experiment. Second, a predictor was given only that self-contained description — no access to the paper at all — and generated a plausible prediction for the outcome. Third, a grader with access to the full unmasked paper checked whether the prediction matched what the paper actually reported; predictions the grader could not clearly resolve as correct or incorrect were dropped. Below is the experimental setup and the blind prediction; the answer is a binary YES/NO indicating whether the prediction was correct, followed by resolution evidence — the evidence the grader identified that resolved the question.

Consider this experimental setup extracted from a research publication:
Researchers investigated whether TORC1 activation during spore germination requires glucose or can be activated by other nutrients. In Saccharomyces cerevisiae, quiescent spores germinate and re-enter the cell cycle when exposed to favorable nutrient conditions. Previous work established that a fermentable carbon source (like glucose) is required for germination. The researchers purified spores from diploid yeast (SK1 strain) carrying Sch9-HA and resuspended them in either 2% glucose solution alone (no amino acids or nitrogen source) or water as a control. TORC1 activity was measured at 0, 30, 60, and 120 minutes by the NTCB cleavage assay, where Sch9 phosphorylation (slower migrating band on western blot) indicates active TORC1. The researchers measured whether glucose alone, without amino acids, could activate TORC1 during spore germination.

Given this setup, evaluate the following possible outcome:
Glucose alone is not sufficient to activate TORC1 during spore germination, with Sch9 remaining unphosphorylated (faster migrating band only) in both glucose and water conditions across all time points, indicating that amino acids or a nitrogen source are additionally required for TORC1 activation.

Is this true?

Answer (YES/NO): NO